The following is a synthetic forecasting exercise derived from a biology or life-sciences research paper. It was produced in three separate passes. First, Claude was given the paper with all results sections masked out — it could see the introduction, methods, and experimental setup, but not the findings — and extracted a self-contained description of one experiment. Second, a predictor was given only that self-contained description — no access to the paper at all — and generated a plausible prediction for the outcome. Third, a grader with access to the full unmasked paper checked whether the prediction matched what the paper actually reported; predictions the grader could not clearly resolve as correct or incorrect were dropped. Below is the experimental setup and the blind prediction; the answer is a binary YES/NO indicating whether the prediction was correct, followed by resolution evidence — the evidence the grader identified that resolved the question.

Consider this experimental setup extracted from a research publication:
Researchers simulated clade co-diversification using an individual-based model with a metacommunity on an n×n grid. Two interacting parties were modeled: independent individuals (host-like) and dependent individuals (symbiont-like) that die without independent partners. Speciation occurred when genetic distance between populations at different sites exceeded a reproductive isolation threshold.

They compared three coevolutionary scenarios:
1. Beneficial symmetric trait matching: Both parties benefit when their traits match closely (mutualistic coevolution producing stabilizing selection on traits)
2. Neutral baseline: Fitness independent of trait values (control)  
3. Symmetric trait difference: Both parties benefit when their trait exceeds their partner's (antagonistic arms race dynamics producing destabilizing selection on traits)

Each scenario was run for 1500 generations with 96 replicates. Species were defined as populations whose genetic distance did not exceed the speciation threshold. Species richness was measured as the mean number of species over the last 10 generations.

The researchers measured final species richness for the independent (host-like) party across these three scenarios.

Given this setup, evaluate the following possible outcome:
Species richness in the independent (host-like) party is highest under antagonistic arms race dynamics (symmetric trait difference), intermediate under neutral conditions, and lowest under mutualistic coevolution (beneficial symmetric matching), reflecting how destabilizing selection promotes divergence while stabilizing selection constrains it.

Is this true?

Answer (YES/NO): NO